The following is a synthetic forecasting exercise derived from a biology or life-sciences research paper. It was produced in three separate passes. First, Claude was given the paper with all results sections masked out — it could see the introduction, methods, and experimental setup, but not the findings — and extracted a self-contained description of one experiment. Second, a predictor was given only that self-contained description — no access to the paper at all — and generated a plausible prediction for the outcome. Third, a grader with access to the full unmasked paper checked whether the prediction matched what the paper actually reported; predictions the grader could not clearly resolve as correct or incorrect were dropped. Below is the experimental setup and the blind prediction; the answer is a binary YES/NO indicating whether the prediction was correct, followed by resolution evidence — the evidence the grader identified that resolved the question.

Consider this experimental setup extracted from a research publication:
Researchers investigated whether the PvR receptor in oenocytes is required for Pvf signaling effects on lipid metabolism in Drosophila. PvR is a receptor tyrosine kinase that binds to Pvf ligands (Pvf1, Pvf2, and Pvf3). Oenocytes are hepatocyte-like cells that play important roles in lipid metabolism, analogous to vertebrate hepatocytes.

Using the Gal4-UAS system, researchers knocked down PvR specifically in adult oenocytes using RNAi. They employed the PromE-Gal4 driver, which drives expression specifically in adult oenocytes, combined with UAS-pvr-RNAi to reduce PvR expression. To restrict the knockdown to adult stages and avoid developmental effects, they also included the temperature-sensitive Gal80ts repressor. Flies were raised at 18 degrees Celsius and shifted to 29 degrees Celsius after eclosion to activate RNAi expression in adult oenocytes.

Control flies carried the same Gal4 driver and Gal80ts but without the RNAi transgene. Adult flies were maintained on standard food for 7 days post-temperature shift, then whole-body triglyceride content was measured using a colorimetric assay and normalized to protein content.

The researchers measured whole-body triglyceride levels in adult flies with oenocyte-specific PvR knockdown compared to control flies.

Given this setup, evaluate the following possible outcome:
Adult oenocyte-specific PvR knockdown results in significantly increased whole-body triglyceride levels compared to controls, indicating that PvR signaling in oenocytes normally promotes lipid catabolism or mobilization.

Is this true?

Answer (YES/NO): NO